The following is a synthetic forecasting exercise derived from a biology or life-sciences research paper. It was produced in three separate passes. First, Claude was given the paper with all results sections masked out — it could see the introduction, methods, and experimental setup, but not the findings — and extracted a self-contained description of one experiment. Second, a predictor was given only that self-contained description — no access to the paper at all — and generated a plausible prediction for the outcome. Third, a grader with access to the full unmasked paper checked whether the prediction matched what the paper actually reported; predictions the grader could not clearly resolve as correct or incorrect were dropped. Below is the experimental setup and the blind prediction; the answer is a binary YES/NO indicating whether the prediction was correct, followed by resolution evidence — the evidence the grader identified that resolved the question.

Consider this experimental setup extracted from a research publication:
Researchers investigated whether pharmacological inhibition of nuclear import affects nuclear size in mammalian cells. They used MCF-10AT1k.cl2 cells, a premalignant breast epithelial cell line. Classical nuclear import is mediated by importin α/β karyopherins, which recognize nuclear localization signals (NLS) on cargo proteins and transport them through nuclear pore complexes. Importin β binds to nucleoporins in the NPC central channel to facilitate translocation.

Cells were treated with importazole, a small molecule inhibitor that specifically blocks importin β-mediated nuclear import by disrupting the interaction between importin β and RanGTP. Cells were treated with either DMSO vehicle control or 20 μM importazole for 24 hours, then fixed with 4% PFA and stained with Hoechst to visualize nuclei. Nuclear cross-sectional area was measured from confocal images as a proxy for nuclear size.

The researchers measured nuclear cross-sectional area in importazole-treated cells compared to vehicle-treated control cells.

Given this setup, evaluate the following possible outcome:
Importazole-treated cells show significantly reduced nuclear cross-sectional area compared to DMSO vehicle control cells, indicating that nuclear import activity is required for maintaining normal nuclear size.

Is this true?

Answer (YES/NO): YES